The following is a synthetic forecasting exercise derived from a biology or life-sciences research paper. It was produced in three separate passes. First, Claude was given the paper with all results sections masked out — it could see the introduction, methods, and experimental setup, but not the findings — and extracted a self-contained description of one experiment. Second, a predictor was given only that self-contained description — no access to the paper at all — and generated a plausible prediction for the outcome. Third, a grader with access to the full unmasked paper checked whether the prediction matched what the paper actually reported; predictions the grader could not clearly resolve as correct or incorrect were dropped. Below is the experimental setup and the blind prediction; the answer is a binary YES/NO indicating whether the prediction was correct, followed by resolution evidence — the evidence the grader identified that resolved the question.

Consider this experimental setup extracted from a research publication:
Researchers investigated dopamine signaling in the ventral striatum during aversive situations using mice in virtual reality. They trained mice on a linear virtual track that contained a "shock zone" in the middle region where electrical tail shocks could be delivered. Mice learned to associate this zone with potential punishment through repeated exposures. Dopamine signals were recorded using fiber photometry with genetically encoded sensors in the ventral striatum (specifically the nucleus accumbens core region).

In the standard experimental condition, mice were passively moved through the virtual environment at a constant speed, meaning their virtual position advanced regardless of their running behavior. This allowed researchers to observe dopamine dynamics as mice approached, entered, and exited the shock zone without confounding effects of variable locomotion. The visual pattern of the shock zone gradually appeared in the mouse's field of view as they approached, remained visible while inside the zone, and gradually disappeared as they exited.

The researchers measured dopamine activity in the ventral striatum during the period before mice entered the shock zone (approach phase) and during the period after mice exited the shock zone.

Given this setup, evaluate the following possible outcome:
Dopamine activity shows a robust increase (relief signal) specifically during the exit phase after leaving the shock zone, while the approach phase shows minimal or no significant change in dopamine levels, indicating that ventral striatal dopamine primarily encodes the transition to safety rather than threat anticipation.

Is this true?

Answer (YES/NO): NO